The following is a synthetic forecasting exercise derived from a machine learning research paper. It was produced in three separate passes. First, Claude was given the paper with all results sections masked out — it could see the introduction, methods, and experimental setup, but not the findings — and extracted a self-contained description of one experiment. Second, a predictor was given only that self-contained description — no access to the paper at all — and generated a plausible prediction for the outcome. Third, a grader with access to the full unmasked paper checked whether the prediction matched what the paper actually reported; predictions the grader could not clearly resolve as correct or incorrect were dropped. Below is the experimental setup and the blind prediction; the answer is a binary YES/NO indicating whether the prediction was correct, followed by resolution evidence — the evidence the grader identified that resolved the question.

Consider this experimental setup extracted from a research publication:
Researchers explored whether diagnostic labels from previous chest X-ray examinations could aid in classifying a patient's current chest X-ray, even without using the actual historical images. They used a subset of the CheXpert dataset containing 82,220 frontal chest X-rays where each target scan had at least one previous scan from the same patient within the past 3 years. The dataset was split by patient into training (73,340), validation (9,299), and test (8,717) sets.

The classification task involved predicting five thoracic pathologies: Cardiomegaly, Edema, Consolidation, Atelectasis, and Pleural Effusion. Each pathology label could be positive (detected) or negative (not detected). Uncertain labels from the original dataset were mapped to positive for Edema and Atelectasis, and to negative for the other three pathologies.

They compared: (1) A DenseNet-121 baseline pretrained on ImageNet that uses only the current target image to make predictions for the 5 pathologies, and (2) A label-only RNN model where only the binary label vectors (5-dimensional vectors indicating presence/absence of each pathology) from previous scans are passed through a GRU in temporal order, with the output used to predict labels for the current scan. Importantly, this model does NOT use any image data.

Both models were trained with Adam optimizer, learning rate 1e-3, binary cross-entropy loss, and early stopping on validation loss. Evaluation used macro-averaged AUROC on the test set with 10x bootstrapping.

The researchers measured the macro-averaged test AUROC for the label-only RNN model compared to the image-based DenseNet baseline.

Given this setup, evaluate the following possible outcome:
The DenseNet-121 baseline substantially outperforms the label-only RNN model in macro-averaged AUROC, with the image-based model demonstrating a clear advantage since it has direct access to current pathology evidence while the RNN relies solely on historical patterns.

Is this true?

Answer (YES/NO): NO